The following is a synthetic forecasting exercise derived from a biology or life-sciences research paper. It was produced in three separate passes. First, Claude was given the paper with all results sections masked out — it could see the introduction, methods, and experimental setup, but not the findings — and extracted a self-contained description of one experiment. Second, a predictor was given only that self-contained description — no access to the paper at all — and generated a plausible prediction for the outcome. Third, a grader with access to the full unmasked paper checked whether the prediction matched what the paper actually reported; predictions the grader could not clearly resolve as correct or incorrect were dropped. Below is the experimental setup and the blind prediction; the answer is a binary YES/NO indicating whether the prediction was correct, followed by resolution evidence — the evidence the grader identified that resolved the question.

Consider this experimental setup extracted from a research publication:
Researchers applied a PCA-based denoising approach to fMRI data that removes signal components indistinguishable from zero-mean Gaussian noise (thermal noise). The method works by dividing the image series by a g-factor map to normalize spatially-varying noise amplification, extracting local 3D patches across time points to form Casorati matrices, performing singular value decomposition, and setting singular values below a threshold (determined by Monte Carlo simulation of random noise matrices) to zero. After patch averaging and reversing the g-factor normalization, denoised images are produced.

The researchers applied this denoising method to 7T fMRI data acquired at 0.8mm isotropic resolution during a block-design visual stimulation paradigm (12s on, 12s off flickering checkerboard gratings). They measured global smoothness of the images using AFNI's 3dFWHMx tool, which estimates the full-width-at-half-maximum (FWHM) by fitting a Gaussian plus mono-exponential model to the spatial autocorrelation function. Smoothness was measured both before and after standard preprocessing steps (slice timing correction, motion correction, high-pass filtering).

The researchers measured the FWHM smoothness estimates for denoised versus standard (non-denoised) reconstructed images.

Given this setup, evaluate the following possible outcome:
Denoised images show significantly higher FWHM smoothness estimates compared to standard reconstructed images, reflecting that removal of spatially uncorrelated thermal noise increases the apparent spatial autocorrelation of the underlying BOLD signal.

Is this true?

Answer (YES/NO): NO